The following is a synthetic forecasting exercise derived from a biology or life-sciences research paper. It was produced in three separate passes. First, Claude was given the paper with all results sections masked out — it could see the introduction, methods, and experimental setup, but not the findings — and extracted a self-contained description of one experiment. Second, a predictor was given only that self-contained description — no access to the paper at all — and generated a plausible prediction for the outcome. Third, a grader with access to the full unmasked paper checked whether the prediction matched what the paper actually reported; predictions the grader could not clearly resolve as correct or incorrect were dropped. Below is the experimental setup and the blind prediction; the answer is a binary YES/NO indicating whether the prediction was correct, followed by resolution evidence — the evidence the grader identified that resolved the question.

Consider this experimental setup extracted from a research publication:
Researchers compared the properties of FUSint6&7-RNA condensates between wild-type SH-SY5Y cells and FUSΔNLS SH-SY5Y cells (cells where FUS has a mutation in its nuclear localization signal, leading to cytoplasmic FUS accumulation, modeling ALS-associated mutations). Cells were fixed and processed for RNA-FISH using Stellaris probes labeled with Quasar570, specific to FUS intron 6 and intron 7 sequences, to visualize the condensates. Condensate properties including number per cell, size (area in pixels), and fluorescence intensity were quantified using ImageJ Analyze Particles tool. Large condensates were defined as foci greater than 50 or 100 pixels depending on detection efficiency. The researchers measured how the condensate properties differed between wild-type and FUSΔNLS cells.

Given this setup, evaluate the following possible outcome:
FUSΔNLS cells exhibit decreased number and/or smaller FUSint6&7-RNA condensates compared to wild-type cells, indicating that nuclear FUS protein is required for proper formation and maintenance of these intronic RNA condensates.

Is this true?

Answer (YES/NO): NO